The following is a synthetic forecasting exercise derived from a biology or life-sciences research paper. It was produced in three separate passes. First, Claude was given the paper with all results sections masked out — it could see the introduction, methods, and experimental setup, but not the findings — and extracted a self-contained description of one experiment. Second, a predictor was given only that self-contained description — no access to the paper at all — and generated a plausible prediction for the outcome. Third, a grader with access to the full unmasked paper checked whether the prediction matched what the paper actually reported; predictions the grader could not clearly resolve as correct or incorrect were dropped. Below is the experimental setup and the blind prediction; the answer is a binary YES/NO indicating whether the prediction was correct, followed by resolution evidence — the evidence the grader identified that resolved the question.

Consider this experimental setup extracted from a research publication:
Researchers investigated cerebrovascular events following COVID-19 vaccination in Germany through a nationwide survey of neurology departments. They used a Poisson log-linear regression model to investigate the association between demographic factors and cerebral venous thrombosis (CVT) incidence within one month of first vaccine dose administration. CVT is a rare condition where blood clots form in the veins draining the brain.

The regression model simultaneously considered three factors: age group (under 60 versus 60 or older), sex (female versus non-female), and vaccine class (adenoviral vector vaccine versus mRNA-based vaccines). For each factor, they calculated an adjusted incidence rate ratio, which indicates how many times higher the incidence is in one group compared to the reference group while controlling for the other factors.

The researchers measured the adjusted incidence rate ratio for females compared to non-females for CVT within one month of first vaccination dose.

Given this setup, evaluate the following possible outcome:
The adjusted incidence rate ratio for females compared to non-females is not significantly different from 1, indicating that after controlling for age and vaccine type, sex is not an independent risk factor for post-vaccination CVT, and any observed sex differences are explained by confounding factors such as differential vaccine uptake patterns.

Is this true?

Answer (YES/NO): NO